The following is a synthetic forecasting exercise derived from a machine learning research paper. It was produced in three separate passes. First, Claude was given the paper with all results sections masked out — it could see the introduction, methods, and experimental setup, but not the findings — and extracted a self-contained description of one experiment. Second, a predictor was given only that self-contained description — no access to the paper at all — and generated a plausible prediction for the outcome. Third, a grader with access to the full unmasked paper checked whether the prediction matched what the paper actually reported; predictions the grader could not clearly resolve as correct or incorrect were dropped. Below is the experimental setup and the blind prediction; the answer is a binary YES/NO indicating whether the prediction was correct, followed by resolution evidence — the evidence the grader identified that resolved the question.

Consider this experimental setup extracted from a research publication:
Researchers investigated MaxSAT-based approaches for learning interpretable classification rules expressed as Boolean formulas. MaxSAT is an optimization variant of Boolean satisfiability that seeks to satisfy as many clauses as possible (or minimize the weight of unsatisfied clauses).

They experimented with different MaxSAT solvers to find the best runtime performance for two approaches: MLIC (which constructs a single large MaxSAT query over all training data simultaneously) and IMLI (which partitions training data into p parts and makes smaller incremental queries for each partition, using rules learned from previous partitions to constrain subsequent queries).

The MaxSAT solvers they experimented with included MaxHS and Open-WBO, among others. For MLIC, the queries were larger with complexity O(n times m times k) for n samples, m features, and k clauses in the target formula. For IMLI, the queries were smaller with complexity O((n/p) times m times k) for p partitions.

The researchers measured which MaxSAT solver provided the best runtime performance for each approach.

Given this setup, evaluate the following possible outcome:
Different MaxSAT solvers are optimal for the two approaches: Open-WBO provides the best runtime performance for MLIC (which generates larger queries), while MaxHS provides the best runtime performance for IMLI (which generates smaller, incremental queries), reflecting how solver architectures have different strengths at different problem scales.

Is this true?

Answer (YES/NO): NO